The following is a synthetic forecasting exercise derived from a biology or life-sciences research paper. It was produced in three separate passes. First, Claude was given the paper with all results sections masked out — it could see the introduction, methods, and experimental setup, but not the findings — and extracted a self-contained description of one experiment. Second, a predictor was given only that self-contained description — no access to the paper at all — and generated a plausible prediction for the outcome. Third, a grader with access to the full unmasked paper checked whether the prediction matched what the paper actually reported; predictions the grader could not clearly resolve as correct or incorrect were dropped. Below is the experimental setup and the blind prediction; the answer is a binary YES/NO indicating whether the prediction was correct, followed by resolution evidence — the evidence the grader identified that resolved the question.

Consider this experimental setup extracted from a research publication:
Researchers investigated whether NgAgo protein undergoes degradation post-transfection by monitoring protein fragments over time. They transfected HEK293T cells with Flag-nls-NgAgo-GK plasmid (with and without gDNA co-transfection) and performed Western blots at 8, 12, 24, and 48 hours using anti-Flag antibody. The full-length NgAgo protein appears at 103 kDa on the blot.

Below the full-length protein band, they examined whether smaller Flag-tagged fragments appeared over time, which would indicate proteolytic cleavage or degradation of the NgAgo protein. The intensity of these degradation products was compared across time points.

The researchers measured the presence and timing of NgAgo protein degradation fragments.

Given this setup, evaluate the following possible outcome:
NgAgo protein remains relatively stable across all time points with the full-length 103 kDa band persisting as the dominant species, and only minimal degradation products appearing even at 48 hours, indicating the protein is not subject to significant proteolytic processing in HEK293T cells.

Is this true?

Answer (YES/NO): NO